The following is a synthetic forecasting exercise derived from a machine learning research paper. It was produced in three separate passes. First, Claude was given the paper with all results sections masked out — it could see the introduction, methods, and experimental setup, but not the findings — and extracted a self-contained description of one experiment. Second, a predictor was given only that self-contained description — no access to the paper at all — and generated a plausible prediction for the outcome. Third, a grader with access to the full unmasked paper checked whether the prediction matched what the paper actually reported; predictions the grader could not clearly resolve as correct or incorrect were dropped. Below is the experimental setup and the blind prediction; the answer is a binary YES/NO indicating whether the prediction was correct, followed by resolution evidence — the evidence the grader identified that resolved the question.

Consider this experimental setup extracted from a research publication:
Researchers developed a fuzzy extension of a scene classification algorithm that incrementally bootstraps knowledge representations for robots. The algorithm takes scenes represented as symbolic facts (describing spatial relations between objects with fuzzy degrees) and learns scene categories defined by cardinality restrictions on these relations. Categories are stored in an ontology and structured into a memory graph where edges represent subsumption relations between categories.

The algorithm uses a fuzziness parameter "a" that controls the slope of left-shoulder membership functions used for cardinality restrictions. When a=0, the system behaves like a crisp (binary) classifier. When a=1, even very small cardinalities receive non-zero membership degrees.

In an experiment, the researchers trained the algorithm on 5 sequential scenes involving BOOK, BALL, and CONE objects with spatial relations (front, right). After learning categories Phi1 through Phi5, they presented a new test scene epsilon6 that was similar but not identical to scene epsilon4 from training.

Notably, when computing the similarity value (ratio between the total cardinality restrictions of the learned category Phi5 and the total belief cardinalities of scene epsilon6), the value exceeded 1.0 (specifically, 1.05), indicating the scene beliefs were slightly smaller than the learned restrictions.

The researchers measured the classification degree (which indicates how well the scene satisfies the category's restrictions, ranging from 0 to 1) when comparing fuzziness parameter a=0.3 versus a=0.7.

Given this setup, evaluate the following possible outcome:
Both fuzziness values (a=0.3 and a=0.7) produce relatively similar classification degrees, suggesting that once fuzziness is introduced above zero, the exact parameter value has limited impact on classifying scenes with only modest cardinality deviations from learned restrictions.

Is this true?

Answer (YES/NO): NO